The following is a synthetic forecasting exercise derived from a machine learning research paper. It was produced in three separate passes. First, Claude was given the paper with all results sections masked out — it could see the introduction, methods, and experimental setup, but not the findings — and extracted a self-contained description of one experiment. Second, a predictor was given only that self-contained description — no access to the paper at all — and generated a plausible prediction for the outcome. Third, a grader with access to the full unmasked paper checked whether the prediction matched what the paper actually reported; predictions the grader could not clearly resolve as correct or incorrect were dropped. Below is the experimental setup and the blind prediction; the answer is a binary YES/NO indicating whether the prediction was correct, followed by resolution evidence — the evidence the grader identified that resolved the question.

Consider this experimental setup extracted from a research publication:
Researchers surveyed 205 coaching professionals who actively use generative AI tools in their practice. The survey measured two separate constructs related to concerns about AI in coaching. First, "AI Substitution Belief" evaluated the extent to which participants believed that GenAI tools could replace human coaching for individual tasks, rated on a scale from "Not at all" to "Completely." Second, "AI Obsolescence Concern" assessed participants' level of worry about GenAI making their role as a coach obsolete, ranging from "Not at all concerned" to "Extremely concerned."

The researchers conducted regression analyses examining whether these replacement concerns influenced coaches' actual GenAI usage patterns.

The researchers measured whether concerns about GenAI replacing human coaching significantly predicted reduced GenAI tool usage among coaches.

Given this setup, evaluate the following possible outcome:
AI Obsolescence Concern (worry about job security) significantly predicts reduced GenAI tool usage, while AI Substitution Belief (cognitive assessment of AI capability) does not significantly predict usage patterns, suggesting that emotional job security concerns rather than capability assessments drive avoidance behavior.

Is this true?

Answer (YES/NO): NO